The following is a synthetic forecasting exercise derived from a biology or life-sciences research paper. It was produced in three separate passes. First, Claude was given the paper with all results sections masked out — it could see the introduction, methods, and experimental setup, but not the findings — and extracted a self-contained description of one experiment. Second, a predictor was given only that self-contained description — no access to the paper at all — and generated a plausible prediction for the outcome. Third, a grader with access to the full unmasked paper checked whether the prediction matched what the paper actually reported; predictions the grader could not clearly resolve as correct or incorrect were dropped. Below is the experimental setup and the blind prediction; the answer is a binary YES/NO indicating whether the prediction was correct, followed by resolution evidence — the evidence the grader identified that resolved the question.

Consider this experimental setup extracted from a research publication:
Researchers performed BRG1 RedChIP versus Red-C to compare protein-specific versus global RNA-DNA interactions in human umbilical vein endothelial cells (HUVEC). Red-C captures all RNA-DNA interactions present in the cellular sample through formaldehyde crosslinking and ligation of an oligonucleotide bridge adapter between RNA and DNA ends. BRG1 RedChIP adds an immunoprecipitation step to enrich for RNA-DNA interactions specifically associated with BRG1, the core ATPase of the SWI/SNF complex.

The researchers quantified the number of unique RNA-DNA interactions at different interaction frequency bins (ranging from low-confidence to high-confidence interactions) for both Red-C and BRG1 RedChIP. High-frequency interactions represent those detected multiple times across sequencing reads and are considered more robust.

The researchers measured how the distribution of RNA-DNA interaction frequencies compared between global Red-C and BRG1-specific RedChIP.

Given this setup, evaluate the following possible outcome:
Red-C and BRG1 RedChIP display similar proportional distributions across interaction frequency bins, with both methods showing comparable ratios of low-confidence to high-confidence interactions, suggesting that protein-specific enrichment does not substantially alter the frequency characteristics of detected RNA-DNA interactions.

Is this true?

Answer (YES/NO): NO